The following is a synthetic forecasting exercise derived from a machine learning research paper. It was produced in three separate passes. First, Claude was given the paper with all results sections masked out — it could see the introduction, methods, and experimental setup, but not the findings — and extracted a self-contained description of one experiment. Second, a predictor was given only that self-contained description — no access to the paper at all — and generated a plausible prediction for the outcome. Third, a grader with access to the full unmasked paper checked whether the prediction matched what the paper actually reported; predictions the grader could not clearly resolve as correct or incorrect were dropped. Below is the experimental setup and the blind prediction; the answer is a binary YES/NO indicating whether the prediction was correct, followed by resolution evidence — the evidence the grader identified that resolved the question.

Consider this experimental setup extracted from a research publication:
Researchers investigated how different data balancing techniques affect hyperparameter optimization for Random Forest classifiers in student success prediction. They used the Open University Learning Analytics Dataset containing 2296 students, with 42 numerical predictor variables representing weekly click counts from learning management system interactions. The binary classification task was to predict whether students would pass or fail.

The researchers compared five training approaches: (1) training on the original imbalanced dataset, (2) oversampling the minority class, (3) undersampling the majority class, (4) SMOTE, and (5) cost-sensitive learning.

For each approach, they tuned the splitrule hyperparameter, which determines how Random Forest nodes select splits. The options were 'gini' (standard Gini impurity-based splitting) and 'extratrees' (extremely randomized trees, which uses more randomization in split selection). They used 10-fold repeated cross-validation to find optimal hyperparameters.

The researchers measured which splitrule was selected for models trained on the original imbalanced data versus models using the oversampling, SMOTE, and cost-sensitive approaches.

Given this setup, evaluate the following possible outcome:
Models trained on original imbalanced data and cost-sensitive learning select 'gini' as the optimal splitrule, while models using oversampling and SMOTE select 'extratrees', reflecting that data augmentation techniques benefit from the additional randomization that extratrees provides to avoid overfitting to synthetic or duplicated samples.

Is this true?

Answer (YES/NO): NO